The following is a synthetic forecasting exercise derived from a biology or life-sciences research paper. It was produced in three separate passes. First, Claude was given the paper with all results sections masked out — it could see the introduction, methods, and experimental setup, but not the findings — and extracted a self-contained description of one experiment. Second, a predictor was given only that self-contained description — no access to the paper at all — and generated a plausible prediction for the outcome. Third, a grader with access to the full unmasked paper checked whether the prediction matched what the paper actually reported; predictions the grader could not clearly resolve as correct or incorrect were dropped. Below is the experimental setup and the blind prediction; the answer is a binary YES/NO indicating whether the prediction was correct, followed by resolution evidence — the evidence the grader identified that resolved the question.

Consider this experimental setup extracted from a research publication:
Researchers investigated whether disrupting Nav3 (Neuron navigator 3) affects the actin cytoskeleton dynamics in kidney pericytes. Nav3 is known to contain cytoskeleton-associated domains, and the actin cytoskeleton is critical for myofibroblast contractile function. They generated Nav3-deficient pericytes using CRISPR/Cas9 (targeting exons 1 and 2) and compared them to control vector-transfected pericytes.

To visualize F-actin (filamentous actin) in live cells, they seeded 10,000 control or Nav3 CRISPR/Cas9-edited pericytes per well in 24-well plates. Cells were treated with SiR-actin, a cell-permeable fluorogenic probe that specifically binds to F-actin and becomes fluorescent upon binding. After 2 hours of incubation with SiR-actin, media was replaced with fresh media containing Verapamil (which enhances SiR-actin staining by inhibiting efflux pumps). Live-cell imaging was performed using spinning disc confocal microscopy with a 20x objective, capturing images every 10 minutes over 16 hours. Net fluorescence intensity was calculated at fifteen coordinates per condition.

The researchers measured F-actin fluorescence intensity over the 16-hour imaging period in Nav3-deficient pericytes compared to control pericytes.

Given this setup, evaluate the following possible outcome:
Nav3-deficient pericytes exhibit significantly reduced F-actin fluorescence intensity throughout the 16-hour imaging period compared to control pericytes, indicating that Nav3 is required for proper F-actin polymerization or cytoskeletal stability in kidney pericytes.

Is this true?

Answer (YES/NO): YES